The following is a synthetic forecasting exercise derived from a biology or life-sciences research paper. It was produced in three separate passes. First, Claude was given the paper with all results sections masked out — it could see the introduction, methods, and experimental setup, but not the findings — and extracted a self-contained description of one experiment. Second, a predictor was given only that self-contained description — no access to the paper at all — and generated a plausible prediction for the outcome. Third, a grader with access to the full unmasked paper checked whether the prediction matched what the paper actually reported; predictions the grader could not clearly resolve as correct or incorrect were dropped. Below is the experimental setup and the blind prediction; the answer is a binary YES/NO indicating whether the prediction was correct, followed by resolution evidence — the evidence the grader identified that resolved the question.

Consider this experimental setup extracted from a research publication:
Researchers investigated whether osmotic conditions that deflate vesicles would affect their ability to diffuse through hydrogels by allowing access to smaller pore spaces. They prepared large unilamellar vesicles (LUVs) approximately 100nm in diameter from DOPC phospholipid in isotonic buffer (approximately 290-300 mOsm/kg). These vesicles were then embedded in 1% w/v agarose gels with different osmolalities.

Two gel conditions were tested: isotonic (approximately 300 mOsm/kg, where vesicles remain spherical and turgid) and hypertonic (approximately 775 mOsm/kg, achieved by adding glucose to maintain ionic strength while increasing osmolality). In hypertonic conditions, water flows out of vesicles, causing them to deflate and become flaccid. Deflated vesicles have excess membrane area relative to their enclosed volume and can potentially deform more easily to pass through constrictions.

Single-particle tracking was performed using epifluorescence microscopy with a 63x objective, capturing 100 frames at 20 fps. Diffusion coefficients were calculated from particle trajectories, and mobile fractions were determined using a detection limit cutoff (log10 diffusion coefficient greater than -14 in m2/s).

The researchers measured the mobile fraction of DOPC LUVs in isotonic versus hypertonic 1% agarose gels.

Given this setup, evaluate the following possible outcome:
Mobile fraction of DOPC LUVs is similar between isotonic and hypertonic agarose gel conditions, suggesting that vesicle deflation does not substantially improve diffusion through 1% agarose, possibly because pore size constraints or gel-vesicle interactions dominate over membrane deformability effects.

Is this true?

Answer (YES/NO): NO